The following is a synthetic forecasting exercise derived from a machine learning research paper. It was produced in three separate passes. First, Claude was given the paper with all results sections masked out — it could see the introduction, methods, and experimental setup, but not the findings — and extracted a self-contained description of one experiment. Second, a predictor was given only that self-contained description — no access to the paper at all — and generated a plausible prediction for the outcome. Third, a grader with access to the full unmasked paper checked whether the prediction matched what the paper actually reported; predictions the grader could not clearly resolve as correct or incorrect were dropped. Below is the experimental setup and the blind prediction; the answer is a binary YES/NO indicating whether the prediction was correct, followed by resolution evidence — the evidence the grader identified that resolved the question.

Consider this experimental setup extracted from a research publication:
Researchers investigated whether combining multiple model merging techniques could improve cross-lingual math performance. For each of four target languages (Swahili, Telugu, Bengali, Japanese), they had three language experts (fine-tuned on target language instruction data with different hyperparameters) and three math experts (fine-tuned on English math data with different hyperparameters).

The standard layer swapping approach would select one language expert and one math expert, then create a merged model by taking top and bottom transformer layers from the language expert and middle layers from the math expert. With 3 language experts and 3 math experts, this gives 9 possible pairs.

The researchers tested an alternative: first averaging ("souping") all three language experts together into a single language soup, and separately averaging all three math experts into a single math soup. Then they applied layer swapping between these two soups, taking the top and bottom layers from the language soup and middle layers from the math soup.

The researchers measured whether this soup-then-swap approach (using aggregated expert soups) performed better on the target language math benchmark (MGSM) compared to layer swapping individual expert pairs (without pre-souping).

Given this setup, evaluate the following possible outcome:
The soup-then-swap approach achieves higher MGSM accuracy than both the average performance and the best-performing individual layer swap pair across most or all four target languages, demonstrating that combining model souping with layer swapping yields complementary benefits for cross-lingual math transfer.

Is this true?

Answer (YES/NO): NO